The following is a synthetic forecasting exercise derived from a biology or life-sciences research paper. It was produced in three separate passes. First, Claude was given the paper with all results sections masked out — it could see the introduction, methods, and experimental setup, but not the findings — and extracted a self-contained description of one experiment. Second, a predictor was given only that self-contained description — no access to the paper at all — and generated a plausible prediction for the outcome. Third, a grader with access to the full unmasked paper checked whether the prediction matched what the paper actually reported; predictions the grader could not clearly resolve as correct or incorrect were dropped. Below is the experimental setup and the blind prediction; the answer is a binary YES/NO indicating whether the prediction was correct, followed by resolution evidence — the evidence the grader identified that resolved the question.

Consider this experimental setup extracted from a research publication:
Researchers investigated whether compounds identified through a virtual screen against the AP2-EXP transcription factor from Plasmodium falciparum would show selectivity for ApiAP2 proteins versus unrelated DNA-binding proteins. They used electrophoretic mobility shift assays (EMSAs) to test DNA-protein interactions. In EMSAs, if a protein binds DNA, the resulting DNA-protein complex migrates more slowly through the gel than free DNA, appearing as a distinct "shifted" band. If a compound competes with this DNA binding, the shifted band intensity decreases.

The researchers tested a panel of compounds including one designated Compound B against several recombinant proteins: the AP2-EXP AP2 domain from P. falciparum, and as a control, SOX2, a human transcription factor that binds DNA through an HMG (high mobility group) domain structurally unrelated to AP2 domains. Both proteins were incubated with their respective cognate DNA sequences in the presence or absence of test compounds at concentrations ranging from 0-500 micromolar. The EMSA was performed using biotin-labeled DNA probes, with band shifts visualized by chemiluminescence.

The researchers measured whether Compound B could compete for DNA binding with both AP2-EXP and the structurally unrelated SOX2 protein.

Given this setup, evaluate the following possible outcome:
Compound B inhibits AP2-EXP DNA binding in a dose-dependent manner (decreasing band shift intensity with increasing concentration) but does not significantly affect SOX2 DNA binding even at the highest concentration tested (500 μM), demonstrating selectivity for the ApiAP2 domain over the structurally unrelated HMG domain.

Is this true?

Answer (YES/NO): YES